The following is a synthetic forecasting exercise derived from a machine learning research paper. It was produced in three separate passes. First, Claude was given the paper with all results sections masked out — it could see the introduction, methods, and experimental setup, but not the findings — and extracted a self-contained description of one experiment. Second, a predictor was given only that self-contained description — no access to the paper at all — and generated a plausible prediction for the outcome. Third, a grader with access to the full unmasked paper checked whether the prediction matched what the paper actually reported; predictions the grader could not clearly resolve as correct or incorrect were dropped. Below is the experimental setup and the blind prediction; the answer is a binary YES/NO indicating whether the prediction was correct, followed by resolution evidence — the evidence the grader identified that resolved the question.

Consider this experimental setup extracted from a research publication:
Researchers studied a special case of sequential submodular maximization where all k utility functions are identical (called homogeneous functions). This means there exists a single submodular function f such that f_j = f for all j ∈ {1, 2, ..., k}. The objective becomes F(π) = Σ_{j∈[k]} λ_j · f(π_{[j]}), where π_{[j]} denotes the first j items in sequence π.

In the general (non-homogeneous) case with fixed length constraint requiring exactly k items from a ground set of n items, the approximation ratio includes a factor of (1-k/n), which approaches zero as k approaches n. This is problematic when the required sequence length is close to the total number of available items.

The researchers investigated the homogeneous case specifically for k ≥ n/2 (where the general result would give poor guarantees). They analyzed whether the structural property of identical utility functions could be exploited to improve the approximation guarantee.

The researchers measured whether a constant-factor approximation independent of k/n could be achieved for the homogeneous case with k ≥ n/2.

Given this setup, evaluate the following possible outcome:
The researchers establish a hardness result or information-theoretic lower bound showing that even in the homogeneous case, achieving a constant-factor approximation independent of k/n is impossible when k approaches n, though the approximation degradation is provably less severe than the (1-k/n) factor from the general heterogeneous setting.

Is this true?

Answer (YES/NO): NO